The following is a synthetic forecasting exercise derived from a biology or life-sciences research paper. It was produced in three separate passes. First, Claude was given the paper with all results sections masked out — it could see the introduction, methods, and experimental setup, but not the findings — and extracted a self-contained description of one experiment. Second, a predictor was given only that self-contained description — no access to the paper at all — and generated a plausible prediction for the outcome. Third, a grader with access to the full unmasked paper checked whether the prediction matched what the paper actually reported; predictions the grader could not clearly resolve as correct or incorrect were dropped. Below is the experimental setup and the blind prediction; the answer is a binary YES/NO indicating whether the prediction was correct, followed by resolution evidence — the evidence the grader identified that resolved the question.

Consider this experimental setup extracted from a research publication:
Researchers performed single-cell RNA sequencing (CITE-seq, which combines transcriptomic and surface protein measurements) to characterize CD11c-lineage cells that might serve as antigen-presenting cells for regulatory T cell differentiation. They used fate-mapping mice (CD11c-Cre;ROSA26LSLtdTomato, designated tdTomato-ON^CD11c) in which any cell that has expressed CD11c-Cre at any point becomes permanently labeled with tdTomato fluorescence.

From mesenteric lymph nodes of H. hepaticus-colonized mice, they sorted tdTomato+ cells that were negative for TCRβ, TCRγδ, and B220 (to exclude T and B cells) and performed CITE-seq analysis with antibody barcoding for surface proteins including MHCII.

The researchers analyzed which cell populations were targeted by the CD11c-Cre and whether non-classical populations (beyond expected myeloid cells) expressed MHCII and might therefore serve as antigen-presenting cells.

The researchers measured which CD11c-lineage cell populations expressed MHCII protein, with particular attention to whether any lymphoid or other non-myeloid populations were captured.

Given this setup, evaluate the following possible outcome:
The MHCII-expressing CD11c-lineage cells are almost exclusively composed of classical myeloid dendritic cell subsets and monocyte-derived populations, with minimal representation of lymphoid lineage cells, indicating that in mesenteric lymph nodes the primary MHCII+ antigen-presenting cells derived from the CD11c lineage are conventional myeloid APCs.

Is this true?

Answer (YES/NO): NO